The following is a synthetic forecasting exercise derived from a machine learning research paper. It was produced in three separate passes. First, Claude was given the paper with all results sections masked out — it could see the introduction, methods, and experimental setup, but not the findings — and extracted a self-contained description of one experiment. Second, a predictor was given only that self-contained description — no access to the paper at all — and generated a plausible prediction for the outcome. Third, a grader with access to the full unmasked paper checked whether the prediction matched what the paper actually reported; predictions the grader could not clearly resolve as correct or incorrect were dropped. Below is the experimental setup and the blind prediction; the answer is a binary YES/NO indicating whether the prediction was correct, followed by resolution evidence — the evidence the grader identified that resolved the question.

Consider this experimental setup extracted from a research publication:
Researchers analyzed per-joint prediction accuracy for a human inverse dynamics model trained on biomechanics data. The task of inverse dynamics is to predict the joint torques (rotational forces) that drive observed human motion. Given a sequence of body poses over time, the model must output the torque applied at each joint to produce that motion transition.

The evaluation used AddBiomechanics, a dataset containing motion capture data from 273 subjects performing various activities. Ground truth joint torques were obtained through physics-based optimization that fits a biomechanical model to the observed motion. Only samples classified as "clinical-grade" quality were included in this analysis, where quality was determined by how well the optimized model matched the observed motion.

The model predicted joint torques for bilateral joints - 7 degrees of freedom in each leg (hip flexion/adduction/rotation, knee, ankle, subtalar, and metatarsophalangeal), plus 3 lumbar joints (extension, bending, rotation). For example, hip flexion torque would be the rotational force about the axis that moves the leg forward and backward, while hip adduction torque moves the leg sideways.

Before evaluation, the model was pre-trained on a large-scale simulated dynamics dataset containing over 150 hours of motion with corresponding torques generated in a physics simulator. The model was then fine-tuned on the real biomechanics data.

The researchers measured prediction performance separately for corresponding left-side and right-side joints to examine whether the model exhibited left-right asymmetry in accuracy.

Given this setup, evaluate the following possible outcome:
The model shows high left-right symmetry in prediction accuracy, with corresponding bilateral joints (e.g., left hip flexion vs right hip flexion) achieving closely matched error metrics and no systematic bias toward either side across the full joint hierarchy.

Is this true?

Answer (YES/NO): NO